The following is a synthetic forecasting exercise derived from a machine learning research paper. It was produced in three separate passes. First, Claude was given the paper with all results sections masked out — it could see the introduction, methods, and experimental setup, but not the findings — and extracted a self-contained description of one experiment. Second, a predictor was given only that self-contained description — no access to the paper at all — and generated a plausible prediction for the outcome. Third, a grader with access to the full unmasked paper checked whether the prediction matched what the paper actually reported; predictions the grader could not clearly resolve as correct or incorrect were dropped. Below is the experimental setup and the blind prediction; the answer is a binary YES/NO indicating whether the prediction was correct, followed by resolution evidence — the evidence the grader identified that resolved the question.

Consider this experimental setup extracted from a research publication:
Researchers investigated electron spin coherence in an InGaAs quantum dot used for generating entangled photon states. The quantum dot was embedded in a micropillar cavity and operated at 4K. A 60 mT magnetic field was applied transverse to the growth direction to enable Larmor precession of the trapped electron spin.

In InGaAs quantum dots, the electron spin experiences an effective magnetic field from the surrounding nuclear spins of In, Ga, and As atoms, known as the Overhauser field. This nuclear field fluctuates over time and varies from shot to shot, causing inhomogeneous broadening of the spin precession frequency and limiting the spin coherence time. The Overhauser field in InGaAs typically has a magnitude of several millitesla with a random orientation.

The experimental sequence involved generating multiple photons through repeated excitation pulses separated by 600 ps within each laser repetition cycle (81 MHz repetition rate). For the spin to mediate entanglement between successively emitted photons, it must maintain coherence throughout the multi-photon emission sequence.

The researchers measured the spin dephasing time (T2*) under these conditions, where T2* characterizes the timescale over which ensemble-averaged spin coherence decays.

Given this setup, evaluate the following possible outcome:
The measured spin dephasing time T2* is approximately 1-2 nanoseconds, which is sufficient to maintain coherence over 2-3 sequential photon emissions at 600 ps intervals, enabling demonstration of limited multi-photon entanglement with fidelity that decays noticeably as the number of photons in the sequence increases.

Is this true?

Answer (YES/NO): NO